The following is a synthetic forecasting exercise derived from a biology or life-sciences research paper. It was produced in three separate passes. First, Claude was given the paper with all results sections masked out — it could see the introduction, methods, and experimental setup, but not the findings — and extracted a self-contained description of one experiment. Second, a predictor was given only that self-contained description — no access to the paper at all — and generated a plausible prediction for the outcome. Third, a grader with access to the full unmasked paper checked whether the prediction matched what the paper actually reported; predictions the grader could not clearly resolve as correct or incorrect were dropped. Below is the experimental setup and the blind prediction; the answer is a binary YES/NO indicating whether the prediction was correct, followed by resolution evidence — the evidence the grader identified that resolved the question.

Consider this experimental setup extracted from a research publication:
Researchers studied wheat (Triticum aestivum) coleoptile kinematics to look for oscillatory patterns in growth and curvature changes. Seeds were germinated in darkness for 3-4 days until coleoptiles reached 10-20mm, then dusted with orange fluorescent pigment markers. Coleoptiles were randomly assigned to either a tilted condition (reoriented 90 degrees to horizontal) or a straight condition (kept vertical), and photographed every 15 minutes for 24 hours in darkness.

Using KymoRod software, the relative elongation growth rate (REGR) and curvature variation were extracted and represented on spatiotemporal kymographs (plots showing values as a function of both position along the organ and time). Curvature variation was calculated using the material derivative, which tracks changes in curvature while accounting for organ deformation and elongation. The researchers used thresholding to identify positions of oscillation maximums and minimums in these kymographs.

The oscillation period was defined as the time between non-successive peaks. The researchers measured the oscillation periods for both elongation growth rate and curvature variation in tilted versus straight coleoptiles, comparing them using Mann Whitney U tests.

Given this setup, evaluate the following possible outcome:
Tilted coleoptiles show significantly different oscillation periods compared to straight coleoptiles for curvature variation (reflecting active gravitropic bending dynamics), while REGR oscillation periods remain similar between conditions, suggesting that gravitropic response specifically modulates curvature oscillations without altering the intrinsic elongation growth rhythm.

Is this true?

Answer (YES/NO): YES